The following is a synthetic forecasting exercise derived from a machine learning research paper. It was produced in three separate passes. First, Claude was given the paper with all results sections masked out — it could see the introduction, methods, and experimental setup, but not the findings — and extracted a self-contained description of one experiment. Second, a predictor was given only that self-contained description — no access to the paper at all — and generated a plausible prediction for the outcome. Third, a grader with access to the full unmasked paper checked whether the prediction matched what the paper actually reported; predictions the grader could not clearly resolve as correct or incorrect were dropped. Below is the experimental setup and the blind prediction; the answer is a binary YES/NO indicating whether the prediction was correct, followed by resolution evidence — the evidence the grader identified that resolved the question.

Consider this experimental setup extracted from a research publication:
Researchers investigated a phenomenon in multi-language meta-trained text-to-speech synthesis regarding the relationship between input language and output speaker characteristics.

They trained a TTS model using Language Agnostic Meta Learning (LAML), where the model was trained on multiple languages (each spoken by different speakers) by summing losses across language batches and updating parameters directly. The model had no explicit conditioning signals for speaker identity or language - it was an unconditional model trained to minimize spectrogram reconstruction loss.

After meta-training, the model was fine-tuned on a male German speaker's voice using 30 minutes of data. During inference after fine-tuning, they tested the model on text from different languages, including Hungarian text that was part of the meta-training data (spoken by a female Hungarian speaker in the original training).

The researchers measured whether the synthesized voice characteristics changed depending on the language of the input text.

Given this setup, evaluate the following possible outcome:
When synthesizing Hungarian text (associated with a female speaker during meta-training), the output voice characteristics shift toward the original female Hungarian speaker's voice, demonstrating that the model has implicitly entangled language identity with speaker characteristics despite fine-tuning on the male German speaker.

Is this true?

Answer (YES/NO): YES